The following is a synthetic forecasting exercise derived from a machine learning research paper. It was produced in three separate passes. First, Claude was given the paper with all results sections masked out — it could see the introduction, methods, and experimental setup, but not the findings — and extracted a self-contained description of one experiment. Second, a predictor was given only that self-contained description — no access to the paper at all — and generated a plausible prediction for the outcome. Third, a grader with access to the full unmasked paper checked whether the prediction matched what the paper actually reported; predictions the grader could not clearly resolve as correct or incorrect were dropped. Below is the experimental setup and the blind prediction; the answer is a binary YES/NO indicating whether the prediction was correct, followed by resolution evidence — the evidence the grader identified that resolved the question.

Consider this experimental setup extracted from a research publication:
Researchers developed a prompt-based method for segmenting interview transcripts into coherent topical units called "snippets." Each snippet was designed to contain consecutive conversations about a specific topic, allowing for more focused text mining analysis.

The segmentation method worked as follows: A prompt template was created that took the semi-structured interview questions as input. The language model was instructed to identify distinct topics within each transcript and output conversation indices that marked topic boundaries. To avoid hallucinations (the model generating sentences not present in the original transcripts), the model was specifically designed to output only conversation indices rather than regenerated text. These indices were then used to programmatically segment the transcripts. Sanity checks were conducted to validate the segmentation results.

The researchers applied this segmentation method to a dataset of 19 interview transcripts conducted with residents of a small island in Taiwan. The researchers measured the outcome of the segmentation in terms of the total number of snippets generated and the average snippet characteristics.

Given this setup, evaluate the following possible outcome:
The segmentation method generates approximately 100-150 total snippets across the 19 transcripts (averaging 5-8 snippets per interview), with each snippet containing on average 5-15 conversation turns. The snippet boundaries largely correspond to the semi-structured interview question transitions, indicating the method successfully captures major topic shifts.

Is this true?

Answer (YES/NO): NO